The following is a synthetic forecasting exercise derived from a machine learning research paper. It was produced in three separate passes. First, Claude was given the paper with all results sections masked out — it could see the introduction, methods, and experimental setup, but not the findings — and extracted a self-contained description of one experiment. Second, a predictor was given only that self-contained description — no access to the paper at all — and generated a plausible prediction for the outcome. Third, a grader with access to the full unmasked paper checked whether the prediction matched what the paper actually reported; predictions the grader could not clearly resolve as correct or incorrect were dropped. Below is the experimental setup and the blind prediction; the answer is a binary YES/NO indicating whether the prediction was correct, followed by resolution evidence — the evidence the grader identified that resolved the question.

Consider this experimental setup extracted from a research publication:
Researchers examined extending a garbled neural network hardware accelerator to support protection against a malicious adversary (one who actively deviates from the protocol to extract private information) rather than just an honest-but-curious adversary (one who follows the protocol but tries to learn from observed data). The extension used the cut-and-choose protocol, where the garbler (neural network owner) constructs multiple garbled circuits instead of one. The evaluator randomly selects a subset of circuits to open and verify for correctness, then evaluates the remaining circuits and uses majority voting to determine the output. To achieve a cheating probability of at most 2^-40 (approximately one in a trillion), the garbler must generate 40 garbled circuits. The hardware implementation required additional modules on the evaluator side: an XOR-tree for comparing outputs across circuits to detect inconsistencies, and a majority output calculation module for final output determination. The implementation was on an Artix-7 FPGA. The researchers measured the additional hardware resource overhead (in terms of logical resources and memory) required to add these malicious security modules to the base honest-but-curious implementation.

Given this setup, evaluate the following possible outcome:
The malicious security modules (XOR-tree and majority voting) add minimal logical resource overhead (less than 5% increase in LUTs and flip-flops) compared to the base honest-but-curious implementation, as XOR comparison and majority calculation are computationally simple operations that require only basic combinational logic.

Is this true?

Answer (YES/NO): YES